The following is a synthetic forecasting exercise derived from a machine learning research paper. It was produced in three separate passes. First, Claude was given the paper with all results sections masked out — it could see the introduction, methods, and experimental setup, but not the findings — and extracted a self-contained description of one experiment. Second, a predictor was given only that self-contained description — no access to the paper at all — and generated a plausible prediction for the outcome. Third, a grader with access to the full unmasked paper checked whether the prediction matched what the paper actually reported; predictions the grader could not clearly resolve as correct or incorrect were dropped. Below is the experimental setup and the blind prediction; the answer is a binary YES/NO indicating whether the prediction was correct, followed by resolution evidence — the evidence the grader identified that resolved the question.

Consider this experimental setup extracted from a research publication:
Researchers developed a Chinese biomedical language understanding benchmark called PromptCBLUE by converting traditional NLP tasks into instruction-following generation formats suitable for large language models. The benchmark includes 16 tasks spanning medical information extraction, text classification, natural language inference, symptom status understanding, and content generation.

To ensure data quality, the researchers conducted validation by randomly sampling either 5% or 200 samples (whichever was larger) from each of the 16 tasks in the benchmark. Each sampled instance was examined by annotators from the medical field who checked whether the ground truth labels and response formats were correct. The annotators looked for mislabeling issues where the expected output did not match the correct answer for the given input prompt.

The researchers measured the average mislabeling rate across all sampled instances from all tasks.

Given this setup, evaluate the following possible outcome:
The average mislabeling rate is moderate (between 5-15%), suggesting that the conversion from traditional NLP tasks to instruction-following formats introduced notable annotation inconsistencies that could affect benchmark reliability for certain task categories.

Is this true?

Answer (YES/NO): NO